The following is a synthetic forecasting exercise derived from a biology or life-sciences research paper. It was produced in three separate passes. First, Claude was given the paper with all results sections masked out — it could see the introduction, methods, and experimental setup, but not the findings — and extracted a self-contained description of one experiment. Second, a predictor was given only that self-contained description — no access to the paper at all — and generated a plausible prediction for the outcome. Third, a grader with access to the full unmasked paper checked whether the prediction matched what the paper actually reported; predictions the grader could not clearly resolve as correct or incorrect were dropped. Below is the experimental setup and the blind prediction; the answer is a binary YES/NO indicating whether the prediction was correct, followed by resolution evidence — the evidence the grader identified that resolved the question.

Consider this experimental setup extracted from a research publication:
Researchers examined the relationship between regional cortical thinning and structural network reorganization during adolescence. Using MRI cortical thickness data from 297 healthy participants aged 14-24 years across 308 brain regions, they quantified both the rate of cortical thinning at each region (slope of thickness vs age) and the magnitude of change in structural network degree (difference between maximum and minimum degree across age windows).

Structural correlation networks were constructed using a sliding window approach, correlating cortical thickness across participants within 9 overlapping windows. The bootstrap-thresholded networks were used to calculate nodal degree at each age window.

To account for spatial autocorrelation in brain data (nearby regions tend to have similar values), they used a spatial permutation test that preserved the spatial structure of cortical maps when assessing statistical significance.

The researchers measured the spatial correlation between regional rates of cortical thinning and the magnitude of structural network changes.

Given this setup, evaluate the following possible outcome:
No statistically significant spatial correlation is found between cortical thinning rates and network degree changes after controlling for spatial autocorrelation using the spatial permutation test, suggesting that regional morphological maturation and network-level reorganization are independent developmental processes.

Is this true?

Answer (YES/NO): NO